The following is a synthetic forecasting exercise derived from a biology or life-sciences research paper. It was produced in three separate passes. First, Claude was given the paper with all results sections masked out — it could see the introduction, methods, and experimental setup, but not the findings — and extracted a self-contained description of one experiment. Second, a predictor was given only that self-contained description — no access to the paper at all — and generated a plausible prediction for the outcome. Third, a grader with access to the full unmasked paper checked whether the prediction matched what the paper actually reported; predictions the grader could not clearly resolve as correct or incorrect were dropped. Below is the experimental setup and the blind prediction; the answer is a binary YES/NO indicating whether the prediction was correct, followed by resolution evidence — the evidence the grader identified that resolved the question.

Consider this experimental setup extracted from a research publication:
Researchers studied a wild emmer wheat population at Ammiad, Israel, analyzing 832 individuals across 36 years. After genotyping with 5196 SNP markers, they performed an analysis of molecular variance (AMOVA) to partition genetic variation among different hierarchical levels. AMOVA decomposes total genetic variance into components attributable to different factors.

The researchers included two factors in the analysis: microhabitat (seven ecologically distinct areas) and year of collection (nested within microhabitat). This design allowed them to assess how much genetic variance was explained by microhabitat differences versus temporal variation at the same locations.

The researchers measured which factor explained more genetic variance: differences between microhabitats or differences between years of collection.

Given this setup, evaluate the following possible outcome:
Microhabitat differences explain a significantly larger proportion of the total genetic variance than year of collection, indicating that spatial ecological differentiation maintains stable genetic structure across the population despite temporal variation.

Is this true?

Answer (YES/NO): YES